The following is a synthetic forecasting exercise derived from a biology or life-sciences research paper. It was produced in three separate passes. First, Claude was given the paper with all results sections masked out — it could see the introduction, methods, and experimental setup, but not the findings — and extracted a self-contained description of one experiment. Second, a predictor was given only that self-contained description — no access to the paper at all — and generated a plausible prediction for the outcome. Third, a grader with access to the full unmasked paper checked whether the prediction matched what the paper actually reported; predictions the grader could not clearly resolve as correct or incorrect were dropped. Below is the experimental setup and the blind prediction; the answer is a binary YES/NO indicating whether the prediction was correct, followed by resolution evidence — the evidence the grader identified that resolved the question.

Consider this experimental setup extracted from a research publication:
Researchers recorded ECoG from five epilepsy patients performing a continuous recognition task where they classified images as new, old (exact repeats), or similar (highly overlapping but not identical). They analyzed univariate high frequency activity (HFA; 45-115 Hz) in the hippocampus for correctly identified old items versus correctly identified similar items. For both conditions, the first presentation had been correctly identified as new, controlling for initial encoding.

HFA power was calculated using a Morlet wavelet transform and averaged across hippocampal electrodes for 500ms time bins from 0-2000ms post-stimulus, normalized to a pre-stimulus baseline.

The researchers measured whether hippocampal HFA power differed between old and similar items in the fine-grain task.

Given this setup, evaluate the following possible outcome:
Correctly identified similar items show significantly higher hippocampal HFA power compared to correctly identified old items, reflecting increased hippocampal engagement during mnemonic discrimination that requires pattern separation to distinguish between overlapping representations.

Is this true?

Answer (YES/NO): YES